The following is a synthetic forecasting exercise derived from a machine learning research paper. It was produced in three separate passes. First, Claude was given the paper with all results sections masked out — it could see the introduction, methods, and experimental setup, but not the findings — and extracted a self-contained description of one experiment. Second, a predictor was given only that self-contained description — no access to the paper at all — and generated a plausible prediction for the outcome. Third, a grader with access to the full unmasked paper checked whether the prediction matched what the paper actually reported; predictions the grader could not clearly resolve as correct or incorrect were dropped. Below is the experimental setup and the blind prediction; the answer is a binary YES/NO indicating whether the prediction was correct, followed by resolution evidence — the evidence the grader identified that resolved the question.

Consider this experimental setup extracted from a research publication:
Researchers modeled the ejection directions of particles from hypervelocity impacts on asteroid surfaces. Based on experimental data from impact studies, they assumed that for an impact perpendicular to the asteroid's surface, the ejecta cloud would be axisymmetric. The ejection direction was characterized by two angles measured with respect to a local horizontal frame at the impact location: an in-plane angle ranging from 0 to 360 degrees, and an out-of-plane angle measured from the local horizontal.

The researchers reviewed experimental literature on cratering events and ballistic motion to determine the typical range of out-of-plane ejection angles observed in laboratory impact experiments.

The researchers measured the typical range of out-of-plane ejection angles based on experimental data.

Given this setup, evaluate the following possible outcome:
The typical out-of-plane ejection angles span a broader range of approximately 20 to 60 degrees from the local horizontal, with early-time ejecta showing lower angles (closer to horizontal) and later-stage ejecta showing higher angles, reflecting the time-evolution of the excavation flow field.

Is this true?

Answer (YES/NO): NO